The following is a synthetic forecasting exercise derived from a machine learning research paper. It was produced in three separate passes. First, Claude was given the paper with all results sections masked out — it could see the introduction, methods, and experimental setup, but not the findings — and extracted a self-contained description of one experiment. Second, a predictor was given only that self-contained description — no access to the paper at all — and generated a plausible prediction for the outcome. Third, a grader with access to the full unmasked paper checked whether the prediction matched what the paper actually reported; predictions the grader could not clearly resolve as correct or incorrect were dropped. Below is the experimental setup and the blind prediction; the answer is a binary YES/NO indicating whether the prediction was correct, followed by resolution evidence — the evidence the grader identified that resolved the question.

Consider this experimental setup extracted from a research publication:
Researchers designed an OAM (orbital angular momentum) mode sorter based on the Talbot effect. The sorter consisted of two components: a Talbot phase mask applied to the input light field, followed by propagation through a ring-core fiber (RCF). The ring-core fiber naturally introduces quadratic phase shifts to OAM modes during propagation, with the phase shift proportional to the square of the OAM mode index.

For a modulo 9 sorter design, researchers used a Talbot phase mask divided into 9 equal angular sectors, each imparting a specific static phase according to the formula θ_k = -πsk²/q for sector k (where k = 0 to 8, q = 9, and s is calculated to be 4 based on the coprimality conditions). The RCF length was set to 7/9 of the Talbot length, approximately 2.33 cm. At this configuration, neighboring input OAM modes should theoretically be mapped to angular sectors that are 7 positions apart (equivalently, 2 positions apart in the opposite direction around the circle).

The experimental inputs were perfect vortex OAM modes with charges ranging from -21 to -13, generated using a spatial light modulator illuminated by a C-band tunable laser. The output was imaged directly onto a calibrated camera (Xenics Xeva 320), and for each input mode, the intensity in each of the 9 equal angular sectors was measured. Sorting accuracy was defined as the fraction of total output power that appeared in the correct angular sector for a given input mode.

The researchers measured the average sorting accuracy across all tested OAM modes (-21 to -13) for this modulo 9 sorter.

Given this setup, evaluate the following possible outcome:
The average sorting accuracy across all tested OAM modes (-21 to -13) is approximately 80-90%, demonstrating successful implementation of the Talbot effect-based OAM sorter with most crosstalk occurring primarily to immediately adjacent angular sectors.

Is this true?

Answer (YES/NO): NO